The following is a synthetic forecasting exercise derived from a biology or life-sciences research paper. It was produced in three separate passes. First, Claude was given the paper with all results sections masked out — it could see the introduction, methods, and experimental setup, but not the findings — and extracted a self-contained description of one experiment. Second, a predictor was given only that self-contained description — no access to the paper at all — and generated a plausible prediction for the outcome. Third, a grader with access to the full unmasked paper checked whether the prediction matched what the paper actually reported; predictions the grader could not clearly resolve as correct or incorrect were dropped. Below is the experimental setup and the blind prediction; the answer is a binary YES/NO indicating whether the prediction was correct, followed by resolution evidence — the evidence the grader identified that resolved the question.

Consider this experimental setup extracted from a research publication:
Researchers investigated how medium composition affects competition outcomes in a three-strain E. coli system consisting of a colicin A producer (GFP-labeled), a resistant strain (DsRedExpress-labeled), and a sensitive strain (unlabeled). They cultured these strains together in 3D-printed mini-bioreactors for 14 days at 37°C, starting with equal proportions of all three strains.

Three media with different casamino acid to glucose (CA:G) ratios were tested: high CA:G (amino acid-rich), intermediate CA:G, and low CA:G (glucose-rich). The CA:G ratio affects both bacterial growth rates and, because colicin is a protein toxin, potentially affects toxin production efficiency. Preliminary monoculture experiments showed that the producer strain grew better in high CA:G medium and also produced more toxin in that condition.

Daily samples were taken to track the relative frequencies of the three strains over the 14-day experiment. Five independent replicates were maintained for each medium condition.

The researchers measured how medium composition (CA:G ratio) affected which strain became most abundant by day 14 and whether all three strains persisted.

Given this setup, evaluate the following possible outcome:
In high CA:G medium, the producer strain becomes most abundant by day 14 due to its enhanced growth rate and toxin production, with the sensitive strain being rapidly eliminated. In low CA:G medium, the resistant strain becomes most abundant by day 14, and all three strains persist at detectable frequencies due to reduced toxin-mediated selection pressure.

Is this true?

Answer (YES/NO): NO